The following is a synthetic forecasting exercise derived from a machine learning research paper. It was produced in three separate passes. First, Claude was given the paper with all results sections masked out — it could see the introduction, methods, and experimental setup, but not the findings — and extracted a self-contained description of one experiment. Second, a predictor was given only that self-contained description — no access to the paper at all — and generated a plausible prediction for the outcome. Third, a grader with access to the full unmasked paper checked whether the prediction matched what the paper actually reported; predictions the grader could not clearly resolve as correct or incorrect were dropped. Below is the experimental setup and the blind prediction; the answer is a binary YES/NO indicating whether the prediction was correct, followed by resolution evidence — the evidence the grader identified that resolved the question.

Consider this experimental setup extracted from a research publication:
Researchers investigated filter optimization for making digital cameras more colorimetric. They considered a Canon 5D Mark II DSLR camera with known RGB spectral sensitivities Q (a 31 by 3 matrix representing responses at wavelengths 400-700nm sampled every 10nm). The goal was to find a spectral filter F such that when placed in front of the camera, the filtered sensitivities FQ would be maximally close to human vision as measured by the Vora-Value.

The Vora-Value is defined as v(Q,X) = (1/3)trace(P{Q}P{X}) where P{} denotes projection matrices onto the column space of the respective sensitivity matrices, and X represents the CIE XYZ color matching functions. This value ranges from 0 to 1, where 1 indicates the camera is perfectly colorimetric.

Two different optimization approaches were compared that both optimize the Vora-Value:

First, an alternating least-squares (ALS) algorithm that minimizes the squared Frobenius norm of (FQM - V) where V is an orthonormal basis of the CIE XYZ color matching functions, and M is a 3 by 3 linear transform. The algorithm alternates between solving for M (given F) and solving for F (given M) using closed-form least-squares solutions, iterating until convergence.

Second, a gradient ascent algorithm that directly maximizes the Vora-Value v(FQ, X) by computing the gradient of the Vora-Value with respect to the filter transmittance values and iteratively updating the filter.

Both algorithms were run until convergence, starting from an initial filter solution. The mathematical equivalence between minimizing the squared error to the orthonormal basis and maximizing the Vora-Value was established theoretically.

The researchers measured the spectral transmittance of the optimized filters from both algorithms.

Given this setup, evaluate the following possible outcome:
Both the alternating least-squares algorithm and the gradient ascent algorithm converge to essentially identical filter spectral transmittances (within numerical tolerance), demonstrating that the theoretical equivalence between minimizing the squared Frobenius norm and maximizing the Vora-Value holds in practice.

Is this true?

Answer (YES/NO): NO